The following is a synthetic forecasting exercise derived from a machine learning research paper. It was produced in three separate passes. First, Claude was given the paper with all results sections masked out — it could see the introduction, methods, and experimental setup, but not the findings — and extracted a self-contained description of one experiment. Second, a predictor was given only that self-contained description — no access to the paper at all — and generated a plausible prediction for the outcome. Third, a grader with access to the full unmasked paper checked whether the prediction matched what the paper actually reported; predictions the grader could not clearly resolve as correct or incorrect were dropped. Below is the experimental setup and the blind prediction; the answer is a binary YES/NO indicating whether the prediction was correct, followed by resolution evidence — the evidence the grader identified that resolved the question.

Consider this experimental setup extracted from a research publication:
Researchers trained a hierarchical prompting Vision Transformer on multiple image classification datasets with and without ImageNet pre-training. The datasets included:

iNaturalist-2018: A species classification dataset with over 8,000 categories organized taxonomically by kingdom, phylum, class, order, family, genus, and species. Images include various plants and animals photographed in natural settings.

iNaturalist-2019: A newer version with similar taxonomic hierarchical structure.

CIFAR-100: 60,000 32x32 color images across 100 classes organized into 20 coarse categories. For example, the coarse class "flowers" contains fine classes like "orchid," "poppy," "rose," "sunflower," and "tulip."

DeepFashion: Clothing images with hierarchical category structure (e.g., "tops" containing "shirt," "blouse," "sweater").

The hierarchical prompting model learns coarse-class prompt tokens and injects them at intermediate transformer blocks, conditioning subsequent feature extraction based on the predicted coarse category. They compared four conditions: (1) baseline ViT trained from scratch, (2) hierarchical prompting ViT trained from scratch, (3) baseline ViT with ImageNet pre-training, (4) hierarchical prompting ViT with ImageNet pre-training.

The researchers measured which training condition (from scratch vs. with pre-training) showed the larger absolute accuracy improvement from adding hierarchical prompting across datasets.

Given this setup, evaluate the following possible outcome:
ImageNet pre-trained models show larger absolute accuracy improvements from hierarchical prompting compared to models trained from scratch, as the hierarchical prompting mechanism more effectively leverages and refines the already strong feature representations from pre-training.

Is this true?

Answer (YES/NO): NO